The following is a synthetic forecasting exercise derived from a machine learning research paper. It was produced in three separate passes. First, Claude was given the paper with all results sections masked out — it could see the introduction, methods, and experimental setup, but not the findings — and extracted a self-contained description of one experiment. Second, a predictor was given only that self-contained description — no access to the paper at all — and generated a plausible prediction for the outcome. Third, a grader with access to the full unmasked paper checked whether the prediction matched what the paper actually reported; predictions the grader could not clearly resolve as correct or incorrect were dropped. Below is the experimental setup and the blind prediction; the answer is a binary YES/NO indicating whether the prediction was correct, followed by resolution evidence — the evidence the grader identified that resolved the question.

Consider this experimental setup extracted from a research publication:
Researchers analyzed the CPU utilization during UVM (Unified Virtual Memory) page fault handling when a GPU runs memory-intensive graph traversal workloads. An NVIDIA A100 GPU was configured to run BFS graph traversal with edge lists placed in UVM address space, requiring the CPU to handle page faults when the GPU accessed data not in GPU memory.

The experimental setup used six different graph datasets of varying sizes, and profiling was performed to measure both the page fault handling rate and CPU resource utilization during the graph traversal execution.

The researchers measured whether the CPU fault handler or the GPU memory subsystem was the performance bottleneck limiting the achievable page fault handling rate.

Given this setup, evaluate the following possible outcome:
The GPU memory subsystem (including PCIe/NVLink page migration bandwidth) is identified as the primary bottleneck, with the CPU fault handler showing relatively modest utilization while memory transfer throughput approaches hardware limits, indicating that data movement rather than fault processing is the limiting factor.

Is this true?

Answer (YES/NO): NO